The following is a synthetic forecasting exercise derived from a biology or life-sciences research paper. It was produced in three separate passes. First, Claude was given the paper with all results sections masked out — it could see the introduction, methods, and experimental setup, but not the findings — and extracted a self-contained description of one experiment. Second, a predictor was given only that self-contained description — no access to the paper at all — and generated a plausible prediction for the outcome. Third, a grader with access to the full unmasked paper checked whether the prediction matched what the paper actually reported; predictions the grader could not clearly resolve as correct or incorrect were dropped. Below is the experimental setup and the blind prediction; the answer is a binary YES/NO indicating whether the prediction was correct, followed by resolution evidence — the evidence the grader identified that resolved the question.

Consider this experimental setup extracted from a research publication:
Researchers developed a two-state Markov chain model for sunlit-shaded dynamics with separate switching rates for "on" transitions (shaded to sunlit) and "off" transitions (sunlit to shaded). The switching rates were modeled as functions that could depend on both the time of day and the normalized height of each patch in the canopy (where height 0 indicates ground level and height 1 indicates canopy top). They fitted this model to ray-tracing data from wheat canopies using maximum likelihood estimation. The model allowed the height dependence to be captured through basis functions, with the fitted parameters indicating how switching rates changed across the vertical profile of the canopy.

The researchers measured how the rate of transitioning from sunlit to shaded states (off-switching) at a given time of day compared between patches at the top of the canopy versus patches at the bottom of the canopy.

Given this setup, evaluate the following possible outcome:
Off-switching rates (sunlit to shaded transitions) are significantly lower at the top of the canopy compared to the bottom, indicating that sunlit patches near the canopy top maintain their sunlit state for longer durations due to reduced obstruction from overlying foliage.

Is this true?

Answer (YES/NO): YES